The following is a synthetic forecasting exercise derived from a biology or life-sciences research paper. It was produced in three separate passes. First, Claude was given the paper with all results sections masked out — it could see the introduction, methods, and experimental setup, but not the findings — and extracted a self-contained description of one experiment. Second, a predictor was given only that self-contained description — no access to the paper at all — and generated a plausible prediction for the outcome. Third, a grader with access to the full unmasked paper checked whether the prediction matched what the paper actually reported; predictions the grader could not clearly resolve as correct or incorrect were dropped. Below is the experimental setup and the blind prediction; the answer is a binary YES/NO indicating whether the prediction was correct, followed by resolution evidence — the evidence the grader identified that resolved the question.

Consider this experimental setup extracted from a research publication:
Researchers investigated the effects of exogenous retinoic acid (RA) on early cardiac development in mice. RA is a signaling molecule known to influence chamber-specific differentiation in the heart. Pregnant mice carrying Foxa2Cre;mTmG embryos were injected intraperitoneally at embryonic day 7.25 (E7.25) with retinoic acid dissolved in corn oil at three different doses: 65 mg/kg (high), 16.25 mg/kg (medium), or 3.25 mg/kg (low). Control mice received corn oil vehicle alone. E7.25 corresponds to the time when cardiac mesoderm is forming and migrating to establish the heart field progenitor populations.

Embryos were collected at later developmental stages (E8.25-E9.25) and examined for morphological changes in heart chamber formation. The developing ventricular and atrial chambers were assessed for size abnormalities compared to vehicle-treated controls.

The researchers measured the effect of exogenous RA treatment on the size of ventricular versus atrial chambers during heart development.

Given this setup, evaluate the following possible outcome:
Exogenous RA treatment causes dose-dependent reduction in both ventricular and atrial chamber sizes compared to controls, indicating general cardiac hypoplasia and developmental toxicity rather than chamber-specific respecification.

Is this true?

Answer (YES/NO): NO